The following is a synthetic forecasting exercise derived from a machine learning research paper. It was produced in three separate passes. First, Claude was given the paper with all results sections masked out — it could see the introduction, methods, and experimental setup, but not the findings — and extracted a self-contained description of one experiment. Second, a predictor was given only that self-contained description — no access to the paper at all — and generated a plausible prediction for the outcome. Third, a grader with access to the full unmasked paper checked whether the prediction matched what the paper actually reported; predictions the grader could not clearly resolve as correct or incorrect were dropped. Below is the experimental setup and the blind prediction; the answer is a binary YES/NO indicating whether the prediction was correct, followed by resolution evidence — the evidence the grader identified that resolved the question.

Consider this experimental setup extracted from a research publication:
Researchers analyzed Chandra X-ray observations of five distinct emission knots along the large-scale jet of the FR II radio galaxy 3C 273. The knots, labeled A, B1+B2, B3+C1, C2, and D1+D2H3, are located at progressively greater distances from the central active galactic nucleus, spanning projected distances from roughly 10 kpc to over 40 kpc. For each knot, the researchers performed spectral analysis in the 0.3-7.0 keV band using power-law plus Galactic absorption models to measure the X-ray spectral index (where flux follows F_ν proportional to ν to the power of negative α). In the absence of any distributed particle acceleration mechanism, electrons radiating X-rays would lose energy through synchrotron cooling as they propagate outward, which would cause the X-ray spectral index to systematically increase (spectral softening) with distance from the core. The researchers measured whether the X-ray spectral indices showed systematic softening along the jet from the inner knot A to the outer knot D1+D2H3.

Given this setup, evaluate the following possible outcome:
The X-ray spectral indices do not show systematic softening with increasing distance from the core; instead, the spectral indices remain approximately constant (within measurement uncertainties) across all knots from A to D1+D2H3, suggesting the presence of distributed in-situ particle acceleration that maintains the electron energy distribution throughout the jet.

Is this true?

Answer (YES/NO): NO